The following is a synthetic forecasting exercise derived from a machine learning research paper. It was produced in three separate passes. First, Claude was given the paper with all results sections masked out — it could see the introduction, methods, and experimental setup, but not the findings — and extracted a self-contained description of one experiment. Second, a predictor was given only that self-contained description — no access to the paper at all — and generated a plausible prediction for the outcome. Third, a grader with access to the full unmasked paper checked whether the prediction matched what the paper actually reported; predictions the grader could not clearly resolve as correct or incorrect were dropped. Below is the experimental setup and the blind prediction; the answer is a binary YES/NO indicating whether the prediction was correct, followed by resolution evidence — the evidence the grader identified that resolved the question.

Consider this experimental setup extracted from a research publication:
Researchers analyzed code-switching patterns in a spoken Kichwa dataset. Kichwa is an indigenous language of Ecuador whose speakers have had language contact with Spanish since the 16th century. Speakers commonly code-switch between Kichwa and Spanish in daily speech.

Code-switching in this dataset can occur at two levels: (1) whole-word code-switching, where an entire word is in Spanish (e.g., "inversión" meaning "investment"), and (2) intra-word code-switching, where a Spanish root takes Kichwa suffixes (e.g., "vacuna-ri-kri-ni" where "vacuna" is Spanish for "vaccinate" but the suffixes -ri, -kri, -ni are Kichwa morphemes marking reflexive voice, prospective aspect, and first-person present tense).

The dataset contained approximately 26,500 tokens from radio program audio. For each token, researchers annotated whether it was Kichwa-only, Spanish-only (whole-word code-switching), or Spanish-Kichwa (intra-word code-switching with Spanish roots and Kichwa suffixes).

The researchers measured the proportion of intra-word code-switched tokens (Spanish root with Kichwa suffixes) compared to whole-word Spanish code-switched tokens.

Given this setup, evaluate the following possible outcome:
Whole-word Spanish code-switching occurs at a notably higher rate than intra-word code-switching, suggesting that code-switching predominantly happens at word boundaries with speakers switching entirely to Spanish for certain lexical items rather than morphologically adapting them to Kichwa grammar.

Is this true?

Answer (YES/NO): NO